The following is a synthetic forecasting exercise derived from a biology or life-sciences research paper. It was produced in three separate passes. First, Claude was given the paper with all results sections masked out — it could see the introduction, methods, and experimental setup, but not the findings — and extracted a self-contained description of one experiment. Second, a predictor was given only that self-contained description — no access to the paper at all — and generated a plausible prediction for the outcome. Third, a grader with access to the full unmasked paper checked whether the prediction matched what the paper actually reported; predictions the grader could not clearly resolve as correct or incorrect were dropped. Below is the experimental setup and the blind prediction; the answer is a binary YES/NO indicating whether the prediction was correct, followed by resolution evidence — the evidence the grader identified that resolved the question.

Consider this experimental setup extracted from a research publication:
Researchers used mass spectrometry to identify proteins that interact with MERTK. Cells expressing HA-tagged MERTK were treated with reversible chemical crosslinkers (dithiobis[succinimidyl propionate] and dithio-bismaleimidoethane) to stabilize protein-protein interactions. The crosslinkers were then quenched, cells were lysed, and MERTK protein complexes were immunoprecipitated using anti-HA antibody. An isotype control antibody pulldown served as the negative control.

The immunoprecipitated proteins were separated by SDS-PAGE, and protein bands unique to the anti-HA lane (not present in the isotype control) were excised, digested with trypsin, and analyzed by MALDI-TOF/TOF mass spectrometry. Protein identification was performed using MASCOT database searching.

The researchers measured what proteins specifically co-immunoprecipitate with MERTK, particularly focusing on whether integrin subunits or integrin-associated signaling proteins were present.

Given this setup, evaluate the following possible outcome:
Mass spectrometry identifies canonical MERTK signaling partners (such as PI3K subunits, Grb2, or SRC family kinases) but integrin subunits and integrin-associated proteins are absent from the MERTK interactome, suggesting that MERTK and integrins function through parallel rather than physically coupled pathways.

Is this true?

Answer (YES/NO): NO